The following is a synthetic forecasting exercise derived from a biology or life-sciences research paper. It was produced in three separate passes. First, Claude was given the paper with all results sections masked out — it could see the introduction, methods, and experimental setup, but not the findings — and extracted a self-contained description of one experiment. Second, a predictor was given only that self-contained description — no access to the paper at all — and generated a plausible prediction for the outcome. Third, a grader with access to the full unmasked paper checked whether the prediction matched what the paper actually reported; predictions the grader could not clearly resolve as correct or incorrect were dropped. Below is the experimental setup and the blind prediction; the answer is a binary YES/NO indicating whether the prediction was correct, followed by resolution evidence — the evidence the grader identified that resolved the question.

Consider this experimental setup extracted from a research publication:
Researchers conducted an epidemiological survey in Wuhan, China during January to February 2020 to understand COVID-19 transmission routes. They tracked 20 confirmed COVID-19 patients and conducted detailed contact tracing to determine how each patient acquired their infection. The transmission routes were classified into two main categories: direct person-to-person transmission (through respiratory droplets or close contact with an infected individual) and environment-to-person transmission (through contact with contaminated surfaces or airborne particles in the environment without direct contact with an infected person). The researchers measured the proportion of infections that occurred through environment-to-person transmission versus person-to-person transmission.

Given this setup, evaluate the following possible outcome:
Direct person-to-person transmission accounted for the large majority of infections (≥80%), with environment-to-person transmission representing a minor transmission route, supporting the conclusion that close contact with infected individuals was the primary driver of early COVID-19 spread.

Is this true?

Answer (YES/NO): YES